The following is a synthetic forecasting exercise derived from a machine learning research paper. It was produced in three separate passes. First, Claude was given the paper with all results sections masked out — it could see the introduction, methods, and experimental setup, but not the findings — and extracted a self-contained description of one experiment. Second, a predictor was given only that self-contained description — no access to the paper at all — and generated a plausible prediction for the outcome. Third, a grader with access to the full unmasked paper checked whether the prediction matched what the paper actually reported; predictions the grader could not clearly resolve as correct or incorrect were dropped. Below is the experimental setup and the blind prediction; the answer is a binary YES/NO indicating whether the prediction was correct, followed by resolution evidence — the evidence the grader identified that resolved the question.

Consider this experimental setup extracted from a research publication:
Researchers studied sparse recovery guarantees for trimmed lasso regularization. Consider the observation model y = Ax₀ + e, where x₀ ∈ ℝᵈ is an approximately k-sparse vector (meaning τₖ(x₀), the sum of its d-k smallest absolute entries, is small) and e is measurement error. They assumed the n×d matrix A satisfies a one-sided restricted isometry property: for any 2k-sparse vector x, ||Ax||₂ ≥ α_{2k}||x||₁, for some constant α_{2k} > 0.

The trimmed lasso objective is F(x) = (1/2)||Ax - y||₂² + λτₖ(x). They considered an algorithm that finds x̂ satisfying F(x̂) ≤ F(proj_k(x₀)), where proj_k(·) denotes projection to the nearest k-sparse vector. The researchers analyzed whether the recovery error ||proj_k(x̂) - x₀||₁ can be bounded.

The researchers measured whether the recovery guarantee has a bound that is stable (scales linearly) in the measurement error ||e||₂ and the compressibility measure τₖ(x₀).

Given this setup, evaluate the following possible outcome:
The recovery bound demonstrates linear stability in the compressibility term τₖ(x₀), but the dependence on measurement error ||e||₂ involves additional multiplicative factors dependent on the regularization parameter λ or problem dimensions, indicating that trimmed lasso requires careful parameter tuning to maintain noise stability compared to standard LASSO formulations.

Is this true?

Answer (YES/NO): NO